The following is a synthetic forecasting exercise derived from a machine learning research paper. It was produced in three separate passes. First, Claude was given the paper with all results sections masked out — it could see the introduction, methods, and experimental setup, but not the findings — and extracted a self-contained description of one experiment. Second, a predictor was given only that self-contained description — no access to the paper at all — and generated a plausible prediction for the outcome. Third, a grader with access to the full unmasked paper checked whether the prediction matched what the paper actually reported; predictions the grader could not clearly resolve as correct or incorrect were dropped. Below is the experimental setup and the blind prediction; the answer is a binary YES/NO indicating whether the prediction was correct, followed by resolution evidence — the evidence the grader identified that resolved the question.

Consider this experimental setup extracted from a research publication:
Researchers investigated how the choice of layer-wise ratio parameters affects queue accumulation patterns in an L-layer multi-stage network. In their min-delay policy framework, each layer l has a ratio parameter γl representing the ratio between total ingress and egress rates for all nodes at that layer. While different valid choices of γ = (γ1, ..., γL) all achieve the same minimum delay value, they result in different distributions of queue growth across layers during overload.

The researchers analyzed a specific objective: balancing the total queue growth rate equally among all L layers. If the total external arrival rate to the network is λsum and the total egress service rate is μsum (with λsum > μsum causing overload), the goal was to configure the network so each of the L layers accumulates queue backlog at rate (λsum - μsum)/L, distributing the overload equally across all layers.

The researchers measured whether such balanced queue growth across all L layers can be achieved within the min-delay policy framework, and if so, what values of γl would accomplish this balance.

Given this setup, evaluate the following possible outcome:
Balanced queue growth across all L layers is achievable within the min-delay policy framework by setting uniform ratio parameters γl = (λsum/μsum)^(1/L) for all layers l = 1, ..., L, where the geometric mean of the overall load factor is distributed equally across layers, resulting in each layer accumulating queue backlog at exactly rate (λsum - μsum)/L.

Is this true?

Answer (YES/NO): NO